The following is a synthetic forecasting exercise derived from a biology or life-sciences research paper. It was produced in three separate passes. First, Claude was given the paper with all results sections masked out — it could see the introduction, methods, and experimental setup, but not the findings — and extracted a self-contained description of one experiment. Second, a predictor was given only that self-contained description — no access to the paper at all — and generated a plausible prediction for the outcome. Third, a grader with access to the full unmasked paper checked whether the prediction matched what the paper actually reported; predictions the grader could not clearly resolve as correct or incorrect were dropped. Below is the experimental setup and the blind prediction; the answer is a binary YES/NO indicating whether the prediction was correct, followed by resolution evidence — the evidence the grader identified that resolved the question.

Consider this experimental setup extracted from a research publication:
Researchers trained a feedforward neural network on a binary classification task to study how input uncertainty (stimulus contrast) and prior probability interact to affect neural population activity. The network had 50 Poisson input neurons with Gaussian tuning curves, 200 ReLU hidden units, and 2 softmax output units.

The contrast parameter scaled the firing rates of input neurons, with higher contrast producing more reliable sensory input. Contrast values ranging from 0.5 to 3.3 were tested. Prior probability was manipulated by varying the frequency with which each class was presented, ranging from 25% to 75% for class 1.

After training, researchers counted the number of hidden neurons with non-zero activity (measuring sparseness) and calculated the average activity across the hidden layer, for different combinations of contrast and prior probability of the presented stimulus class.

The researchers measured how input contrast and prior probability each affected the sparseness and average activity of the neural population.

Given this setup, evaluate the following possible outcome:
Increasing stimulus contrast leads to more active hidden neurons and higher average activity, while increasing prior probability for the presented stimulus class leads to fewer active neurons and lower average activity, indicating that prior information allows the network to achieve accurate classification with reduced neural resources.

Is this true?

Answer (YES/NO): NO